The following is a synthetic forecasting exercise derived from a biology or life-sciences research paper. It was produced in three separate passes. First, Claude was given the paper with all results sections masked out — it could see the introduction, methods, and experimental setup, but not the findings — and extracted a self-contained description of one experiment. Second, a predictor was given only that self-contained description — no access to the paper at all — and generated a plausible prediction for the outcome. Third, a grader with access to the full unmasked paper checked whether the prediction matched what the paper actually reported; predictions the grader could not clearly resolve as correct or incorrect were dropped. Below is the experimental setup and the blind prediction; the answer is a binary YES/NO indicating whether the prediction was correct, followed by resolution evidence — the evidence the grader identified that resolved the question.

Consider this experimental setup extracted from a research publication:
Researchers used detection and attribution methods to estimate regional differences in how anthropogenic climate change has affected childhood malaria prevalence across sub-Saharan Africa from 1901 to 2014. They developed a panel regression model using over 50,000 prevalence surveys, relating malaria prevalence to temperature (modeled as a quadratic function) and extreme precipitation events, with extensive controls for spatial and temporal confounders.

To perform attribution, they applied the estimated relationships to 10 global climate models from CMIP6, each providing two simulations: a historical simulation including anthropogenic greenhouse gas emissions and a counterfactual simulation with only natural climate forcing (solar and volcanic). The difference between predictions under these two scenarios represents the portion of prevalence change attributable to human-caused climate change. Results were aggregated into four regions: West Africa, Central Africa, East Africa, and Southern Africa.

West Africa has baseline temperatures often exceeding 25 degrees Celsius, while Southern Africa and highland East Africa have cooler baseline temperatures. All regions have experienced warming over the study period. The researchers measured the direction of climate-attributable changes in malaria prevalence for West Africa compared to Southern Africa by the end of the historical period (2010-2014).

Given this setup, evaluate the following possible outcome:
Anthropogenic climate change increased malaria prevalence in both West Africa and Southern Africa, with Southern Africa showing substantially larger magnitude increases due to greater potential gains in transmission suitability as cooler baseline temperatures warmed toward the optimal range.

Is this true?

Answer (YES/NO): NO